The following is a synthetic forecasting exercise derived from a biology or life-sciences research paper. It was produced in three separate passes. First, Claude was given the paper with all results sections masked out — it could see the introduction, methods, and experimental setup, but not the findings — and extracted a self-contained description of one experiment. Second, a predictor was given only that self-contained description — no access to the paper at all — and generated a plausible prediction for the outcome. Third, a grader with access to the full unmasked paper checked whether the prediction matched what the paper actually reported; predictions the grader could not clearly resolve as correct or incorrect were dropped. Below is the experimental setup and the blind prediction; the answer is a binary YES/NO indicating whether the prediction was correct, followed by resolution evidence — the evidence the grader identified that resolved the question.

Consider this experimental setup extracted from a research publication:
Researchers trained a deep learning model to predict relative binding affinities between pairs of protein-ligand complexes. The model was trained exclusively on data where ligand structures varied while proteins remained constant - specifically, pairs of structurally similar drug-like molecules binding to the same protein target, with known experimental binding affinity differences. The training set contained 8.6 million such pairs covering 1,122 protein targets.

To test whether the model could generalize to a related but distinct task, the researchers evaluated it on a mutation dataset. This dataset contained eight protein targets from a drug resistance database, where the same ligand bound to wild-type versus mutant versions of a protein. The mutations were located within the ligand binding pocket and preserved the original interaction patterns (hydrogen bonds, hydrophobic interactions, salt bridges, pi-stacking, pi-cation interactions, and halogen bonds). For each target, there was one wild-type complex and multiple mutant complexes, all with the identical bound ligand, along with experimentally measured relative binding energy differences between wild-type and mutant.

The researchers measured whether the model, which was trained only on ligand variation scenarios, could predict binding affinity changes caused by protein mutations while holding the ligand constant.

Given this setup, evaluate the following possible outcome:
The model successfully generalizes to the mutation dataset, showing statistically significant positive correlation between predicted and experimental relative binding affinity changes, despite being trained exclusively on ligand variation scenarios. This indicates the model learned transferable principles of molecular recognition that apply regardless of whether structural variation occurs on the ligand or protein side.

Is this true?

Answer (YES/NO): YES